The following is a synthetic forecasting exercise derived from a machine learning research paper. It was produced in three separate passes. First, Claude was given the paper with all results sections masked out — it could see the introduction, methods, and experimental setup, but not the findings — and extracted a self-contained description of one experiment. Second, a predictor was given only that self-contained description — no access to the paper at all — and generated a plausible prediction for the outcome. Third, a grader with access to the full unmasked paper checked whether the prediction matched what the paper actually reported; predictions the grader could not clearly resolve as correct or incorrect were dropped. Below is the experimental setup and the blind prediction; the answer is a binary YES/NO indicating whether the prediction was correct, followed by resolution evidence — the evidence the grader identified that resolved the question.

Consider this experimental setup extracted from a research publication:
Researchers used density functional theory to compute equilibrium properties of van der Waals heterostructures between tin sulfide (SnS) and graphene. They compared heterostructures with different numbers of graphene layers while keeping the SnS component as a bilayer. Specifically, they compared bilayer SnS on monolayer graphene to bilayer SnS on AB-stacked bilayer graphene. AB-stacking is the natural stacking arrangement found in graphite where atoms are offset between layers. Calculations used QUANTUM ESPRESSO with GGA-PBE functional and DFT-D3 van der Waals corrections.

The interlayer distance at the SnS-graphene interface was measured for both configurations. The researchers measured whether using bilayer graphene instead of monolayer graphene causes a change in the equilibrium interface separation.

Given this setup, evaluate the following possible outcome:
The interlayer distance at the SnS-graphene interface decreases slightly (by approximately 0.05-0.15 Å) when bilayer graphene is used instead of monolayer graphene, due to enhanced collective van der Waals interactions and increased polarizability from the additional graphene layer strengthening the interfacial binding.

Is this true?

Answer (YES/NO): NO